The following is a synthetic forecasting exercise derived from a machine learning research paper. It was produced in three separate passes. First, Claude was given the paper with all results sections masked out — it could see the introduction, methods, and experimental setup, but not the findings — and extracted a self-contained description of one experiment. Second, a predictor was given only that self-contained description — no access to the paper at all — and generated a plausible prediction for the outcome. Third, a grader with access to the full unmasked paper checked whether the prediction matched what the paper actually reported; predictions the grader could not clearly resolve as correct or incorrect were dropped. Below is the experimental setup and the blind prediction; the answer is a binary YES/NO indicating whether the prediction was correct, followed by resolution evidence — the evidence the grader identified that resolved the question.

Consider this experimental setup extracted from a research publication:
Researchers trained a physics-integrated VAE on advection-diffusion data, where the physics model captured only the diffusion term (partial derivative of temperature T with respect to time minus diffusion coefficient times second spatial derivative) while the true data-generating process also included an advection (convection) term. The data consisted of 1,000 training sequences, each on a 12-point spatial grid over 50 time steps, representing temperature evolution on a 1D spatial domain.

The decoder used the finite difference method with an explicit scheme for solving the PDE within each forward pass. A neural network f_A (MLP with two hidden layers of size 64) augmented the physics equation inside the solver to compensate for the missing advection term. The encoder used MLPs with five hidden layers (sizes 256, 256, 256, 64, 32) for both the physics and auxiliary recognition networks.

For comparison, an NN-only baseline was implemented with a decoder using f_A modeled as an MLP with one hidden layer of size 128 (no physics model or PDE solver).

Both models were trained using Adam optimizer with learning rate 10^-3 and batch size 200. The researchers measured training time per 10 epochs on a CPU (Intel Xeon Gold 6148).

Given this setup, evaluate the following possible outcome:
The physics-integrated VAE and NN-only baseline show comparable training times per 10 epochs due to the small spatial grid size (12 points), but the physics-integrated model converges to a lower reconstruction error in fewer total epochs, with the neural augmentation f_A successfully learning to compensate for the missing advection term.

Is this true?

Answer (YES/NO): NO